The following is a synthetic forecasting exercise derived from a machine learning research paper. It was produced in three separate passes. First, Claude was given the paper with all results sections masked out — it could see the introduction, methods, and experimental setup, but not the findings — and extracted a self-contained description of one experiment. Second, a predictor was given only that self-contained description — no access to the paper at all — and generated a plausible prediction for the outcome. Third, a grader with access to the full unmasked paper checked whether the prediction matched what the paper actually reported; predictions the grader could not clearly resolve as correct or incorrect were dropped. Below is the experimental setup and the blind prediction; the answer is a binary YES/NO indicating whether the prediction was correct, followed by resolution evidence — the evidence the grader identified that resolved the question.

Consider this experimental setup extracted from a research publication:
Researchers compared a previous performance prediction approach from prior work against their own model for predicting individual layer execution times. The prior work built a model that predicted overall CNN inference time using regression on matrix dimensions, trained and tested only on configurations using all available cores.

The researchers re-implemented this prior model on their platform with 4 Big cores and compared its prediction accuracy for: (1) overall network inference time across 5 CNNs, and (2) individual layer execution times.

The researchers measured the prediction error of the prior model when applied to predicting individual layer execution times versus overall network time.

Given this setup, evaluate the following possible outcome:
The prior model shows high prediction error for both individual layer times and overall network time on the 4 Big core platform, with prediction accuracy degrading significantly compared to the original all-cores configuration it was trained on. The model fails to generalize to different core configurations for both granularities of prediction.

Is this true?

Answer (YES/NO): NO